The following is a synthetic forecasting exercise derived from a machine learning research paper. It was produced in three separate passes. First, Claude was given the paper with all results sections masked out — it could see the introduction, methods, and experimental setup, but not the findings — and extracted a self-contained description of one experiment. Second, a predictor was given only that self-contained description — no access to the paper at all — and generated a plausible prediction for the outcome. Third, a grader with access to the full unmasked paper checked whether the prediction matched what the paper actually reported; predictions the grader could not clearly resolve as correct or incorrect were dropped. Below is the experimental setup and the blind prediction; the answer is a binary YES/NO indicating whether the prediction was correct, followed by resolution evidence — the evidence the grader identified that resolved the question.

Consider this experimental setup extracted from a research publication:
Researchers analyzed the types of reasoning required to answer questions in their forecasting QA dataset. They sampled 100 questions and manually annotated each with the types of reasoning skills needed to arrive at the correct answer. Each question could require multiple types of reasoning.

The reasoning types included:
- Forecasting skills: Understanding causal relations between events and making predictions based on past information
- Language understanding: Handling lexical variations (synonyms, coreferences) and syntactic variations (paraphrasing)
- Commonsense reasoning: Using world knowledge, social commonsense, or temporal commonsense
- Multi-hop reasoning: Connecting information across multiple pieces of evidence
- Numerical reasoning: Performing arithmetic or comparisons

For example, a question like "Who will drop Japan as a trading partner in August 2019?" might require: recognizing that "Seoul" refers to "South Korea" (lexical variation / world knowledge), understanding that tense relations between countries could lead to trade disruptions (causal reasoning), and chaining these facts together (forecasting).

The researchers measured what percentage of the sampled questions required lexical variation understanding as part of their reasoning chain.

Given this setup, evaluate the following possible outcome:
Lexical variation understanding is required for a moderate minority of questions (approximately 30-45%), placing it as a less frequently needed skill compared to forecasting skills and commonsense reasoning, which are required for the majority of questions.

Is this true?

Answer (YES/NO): NO